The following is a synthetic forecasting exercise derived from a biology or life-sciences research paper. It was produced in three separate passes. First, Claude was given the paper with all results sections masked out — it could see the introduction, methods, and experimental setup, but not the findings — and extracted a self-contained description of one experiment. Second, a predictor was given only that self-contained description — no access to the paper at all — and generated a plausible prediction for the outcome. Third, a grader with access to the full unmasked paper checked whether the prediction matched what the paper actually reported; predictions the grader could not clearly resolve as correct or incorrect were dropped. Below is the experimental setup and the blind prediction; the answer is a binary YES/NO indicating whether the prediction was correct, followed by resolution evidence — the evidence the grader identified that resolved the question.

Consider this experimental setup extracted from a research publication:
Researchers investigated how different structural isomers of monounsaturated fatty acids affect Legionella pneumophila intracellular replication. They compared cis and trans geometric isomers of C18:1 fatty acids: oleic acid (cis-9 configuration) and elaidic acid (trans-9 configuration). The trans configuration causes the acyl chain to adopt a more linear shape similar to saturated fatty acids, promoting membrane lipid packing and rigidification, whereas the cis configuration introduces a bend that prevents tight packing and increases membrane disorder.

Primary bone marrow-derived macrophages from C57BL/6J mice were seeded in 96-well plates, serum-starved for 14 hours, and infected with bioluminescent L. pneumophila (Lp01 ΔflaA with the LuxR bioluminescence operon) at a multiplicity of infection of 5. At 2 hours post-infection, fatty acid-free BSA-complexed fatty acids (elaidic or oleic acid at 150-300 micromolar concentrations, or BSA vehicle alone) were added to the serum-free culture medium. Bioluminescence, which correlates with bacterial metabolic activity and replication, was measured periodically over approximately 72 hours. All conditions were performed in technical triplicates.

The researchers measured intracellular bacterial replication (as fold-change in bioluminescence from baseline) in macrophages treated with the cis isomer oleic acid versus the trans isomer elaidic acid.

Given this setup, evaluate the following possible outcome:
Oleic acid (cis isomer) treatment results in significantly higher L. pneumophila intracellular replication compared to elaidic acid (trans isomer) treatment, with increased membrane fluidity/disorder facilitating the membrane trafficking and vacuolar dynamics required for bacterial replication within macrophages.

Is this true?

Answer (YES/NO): YES